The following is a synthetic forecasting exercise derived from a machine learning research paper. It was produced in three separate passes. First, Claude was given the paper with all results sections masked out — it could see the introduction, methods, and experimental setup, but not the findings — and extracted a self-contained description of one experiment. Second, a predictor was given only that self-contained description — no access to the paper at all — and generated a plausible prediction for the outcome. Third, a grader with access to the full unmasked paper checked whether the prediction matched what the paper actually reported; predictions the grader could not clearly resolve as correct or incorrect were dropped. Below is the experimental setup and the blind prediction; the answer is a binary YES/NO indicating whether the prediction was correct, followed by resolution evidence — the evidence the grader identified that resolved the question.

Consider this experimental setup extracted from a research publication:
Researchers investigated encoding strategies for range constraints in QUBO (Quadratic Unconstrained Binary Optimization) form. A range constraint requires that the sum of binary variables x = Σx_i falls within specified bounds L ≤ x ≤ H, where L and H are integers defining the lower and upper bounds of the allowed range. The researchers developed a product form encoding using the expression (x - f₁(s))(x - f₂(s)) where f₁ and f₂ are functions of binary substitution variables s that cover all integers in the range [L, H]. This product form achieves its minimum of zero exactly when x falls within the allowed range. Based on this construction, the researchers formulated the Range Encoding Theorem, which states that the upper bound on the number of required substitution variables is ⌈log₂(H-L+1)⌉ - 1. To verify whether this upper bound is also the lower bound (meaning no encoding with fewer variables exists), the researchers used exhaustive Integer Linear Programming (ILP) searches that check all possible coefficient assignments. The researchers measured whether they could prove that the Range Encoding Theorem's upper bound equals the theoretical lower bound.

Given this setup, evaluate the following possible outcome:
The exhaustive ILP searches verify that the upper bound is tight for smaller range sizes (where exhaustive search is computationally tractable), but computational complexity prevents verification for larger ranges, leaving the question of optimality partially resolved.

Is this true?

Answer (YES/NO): YES